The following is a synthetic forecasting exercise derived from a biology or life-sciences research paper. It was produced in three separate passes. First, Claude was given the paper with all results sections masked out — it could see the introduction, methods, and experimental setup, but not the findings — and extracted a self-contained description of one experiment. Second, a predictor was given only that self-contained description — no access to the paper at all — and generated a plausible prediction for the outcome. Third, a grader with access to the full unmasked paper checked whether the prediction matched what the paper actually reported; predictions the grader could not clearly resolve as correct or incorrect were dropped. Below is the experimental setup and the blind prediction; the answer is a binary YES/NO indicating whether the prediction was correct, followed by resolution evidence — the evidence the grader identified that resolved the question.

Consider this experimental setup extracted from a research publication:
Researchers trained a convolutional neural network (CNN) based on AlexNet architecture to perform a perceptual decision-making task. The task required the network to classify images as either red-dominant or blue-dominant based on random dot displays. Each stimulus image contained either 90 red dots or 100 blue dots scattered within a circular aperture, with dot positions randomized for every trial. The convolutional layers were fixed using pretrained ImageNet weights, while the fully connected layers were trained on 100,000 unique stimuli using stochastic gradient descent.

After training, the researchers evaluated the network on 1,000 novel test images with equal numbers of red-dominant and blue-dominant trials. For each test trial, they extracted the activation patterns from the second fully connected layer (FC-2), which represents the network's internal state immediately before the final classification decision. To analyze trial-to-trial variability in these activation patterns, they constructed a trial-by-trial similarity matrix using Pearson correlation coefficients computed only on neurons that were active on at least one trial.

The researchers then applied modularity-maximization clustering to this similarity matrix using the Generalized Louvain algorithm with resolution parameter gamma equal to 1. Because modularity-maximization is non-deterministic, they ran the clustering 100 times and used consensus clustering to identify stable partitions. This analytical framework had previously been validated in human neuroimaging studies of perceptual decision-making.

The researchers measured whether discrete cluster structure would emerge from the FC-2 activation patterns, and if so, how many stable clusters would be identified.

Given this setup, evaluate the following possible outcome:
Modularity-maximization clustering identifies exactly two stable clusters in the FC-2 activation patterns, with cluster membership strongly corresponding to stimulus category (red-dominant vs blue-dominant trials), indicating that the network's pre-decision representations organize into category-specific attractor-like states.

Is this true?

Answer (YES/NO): NO